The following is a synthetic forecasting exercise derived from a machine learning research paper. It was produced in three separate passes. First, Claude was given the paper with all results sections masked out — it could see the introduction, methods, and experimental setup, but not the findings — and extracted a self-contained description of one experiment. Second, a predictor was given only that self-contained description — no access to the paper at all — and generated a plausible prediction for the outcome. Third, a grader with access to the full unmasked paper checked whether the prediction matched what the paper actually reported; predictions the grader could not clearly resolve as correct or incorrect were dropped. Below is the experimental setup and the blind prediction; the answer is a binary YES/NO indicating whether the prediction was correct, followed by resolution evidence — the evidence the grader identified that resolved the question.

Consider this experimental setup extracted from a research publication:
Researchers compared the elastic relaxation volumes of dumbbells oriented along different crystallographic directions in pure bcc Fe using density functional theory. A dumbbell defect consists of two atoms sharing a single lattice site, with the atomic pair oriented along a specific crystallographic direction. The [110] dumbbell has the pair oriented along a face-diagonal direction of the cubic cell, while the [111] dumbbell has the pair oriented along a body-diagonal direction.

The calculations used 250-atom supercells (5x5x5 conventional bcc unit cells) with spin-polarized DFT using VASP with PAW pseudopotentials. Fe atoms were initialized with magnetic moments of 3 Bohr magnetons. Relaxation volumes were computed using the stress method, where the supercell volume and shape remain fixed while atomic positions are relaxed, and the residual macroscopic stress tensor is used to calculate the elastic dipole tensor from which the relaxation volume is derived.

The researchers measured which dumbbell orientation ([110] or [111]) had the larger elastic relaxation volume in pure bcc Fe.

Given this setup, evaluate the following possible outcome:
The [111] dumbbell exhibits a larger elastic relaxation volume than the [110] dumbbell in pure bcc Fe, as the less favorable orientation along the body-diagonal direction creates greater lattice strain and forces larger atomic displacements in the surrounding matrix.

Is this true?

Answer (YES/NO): NO